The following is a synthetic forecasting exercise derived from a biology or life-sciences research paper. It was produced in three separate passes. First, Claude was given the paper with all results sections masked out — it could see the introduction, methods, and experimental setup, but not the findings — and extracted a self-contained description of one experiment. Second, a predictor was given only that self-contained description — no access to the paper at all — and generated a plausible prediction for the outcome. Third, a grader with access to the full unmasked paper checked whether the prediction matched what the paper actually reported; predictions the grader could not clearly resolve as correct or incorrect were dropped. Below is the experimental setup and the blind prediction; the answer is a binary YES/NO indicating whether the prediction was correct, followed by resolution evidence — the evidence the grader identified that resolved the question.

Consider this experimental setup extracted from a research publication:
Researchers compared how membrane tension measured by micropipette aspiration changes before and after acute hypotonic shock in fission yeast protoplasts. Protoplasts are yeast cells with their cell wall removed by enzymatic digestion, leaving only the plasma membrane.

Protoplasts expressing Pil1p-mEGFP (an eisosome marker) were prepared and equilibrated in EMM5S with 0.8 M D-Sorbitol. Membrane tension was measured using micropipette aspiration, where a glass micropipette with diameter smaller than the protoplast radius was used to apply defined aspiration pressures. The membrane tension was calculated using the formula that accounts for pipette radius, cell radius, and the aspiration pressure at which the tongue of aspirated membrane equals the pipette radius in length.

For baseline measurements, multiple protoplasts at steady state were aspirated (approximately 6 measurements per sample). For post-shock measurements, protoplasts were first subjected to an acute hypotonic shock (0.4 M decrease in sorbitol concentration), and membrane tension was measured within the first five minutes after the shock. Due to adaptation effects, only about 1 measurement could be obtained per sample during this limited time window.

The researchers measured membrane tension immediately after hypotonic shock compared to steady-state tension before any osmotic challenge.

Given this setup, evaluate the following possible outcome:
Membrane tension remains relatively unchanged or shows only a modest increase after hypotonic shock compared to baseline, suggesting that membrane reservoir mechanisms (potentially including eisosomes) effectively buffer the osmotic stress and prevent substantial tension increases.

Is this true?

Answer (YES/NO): NO